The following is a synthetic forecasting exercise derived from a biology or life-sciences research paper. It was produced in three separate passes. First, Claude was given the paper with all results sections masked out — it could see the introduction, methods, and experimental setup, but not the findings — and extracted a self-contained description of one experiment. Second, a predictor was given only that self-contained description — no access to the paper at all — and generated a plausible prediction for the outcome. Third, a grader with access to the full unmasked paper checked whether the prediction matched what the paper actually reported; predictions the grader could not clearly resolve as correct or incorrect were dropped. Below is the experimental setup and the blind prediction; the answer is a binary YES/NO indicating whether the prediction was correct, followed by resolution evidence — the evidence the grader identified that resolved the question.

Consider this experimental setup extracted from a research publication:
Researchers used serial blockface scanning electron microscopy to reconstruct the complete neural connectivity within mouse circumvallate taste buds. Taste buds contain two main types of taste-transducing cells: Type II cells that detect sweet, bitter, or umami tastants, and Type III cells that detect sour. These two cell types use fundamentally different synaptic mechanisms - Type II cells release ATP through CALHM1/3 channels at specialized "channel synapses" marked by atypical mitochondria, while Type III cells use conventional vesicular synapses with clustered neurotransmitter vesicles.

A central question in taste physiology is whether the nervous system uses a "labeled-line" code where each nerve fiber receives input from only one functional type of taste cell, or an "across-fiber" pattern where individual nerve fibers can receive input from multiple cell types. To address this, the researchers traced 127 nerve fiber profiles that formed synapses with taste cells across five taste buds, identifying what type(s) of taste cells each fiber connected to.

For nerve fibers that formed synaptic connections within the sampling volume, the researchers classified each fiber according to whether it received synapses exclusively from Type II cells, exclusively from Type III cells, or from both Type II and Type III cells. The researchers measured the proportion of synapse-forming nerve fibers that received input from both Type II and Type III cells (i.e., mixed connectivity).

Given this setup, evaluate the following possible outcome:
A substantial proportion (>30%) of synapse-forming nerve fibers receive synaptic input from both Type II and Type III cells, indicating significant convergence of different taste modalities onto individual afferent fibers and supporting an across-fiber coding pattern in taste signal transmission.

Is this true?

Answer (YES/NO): NO